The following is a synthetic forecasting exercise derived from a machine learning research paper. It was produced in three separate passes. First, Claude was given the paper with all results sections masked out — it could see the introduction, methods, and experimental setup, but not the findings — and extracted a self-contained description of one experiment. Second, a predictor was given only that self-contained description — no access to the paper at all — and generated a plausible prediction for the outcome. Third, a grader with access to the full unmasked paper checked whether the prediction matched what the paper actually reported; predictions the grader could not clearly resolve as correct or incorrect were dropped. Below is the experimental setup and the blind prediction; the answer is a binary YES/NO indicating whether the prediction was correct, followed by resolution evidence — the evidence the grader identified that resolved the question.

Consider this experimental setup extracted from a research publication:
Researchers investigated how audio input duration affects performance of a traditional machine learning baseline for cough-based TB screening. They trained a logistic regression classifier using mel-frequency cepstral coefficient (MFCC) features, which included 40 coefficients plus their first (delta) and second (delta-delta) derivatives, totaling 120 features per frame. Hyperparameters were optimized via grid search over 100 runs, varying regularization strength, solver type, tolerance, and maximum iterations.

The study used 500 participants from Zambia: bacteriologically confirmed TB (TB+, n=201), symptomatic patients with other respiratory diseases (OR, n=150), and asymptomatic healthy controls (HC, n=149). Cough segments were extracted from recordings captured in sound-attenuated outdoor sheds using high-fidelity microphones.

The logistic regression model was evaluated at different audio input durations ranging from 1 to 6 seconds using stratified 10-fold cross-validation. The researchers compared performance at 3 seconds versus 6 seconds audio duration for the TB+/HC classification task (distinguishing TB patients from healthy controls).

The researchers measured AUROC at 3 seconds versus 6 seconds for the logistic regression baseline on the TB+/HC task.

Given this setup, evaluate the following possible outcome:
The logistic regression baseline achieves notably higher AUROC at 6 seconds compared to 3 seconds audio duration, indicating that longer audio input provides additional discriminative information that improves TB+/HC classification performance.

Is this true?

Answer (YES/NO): NO